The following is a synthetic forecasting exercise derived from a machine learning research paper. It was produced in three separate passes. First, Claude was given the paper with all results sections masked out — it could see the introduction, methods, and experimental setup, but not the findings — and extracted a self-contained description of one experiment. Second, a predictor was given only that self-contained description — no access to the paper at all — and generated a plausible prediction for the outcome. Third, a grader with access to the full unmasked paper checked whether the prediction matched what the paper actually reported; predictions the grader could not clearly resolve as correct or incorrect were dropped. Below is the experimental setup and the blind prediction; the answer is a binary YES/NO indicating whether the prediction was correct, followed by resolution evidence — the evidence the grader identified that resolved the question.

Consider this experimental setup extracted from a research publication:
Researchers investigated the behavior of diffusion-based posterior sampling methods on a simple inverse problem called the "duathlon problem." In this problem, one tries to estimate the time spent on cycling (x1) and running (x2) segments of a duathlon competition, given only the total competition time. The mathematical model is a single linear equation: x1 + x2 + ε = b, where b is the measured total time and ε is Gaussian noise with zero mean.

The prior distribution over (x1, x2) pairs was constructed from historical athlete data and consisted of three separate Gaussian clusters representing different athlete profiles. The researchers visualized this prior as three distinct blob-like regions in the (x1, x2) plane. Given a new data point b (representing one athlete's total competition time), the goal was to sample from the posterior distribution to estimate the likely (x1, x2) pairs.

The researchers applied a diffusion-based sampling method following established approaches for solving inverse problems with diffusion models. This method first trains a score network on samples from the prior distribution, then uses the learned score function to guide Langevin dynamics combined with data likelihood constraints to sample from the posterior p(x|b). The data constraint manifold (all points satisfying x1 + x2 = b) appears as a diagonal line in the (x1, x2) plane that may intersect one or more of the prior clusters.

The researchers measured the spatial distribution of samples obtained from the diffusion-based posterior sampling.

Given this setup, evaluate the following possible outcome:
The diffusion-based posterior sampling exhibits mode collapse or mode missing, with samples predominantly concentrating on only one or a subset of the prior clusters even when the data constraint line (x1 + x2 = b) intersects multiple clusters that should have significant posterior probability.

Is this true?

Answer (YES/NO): NO